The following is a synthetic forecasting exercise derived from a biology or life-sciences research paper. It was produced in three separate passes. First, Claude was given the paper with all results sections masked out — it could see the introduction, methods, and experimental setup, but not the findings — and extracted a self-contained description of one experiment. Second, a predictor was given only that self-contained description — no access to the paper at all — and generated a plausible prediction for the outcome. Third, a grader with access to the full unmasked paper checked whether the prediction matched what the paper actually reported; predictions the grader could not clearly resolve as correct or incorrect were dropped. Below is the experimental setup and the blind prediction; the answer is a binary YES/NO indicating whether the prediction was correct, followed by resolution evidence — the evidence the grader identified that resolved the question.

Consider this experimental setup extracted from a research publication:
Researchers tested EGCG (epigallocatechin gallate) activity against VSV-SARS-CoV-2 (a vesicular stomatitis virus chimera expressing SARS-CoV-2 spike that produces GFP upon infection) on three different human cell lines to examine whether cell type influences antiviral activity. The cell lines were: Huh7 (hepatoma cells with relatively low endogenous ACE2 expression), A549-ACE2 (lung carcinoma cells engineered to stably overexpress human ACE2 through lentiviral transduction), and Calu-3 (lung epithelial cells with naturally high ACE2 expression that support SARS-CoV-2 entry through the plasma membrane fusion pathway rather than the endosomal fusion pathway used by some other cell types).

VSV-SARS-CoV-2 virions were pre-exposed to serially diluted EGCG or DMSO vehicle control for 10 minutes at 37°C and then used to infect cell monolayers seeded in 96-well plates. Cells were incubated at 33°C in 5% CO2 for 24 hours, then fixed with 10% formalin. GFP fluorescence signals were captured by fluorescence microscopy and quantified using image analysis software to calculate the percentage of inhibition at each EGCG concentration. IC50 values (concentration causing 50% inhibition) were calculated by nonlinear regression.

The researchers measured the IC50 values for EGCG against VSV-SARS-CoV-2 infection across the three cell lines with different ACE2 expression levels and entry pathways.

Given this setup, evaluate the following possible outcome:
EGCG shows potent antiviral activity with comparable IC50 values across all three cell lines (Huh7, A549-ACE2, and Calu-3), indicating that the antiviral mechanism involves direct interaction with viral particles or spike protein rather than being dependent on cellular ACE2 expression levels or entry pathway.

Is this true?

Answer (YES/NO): YES